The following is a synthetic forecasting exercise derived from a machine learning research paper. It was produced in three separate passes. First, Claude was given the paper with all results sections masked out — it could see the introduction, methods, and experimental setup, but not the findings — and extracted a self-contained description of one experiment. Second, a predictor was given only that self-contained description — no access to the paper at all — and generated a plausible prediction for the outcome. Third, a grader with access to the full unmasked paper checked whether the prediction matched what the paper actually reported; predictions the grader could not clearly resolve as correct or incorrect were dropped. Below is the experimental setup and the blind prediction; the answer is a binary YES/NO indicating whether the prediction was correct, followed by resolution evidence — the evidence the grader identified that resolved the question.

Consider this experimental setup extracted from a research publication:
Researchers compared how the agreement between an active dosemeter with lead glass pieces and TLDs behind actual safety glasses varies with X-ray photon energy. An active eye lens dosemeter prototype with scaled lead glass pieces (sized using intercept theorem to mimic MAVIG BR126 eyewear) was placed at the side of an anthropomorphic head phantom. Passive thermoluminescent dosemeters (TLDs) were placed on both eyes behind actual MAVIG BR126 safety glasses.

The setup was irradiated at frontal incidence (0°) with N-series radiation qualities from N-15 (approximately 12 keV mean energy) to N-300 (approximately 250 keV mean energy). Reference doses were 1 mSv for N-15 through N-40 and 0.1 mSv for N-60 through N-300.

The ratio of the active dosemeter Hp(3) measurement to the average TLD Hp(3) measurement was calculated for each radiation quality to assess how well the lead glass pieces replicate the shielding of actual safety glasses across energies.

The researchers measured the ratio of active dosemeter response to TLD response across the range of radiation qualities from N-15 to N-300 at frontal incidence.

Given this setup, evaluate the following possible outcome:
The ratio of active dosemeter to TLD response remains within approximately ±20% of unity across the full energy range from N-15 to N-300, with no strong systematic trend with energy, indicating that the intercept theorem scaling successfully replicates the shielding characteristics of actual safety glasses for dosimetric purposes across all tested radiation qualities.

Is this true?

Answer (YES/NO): NO